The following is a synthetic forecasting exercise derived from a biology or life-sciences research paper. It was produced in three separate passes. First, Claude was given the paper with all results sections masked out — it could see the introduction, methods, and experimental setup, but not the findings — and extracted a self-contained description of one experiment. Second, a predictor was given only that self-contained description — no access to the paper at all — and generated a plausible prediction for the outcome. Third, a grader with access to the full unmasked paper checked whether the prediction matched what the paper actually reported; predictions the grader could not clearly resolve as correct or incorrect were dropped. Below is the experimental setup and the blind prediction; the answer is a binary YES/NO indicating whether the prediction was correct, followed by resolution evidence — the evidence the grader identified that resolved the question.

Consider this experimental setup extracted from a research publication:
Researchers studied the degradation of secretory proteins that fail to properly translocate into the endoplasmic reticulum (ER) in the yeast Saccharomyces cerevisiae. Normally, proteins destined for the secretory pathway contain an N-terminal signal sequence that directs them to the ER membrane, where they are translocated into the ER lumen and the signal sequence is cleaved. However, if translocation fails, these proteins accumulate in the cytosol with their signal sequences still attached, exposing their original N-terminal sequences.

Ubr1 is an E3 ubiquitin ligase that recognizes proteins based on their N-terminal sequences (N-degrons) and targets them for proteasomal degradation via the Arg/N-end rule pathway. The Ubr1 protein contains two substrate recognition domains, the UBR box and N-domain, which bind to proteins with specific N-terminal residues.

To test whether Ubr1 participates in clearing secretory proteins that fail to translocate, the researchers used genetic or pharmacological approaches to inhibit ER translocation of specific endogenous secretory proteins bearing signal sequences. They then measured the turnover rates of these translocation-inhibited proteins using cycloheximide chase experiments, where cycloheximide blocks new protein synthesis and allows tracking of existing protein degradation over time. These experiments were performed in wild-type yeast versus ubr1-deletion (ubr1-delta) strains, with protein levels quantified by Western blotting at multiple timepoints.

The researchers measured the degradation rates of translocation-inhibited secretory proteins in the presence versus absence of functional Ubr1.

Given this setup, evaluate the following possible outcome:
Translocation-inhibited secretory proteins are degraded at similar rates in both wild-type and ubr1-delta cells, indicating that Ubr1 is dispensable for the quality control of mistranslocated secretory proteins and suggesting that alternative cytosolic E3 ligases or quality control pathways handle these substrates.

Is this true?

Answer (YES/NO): NO